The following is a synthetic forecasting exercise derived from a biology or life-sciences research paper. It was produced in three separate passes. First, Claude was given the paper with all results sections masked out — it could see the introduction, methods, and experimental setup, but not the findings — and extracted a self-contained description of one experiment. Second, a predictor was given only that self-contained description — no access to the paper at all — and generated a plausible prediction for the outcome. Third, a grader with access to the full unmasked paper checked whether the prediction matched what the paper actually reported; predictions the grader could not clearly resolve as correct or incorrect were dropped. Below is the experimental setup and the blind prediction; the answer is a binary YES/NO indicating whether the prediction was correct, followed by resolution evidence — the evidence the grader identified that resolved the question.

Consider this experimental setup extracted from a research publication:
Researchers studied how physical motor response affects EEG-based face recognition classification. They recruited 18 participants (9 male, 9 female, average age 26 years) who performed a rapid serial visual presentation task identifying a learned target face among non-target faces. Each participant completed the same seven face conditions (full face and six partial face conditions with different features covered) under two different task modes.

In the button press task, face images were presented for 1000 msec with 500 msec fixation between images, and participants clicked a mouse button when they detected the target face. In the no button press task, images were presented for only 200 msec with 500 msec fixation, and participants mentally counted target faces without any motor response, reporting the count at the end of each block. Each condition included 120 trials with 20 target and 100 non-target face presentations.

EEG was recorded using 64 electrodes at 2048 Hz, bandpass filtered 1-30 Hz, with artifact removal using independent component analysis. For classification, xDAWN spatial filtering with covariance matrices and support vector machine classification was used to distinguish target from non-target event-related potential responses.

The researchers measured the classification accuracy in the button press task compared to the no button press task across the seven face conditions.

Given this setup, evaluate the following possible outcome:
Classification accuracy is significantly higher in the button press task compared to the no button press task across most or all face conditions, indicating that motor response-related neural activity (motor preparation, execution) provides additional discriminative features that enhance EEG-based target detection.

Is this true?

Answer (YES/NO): NO